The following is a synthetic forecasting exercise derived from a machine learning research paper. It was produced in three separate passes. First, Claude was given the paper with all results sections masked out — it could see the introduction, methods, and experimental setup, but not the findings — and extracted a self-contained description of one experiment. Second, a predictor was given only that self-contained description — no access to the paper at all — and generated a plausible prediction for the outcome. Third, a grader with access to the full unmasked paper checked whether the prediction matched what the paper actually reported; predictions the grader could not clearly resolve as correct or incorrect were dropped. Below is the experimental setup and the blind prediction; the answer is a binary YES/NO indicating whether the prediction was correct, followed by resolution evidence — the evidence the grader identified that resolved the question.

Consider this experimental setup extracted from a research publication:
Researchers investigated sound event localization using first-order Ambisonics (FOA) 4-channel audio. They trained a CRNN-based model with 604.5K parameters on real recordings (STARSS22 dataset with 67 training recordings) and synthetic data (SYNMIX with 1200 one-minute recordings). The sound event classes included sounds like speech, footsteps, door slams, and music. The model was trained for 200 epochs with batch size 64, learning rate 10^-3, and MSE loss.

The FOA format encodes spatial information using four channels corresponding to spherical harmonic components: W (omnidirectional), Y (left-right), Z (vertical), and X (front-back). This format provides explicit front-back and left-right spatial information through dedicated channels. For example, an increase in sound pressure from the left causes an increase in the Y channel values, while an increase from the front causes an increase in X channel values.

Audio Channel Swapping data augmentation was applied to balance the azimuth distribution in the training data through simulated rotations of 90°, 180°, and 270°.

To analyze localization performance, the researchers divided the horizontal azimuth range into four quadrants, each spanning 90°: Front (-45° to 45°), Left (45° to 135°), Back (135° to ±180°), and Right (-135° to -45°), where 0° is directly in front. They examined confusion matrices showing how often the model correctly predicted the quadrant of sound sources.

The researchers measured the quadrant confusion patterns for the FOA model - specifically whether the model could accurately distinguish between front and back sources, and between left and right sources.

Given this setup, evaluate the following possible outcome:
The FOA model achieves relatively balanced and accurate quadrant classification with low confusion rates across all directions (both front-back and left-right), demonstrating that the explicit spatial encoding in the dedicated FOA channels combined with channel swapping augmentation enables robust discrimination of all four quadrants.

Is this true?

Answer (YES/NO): YES